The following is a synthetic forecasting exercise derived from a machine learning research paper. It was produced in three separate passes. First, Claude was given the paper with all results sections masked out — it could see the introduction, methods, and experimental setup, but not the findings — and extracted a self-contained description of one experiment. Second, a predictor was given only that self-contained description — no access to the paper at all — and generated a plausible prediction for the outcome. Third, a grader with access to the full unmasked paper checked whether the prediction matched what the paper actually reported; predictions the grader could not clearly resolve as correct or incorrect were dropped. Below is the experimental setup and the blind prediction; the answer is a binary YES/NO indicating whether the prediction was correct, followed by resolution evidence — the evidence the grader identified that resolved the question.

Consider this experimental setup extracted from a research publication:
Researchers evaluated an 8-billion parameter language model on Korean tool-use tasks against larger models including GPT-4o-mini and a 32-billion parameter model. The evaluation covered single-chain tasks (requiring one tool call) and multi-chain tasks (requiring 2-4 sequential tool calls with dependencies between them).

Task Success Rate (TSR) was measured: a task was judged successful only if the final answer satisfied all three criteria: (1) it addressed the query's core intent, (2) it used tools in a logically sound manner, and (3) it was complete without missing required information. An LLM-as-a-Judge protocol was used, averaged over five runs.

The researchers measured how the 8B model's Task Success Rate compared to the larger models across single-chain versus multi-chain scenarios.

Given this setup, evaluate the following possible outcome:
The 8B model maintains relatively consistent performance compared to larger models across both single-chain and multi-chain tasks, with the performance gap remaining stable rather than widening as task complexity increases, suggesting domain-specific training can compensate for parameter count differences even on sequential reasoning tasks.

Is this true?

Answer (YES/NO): NO